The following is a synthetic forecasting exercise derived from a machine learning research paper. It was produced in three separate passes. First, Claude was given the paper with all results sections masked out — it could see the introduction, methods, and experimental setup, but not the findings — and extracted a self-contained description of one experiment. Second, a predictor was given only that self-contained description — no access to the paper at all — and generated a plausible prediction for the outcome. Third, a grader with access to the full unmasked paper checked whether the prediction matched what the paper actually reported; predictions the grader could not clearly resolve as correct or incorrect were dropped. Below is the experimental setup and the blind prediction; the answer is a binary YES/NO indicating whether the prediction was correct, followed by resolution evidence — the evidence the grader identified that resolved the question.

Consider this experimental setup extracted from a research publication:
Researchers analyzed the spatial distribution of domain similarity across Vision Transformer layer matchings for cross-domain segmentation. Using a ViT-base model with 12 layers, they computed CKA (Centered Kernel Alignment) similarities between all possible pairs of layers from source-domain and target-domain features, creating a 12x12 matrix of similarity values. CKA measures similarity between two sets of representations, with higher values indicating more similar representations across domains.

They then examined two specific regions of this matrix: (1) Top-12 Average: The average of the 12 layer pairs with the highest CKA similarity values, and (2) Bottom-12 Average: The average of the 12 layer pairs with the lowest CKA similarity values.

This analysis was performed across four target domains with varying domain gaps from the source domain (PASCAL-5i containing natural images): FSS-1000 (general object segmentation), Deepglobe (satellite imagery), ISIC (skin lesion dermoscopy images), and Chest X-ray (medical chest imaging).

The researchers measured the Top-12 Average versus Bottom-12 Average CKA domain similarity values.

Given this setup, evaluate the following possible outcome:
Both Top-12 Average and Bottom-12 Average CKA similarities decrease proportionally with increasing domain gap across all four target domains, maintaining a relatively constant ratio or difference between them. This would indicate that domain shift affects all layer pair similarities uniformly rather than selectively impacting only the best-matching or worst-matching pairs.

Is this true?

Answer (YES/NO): NO